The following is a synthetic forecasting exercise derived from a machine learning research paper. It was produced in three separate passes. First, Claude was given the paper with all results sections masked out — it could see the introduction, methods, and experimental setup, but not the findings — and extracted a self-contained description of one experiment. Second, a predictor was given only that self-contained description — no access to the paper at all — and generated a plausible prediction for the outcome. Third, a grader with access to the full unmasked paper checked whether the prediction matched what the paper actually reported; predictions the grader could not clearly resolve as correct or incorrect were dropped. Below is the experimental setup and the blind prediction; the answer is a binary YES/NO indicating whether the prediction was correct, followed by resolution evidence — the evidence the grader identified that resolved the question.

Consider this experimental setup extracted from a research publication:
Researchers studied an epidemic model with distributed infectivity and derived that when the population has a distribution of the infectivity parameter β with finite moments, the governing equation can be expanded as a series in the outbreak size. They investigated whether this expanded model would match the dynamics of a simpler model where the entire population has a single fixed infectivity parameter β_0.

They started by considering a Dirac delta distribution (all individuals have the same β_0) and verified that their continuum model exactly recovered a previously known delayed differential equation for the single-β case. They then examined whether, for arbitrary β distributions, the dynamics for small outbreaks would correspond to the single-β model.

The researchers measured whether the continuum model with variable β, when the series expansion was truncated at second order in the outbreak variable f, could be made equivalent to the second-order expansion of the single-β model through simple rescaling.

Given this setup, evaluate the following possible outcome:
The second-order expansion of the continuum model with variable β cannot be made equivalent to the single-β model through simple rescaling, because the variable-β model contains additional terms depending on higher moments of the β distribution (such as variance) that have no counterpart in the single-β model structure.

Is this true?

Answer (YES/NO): NO